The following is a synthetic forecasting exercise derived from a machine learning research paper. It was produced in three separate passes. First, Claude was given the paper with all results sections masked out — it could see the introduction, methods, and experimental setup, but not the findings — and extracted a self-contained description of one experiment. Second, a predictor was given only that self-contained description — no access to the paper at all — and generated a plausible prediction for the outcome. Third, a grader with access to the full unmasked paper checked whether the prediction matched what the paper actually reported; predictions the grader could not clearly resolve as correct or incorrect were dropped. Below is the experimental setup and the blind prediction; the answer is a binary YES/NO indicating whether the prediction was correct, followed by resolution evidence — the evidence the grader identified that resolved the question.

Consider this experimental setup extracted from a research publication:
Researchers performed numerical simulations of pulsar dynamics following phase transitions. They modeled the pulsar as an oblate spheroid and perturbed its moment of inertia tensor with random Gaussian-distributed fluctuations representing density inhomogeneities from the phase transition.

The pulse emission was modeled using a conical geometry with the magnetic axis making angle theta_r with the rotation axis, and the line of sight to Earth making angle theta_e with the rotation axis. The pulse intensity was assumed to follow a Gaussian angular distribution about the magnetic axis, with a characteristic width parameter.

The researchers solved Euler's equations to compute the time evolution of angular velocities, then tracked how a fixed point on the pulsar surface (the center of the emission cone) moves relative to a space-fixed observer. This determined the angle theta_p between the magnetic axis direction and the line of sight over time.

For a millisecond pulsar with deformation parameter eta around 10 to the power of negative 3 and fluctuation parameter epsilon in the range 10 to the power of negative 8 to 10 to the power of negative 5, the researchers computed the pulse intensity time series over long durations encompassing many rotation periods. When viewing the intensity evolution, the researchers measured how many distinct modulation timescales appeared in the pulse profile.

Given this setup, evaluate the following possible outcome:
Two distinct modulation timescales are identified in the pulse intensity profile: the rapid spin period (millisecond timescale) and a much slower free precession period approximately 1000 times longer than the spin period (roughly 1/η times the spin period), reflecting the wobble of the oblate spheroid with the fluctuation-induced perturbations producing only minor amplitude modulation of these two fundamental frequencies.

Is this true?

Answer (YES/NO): NO